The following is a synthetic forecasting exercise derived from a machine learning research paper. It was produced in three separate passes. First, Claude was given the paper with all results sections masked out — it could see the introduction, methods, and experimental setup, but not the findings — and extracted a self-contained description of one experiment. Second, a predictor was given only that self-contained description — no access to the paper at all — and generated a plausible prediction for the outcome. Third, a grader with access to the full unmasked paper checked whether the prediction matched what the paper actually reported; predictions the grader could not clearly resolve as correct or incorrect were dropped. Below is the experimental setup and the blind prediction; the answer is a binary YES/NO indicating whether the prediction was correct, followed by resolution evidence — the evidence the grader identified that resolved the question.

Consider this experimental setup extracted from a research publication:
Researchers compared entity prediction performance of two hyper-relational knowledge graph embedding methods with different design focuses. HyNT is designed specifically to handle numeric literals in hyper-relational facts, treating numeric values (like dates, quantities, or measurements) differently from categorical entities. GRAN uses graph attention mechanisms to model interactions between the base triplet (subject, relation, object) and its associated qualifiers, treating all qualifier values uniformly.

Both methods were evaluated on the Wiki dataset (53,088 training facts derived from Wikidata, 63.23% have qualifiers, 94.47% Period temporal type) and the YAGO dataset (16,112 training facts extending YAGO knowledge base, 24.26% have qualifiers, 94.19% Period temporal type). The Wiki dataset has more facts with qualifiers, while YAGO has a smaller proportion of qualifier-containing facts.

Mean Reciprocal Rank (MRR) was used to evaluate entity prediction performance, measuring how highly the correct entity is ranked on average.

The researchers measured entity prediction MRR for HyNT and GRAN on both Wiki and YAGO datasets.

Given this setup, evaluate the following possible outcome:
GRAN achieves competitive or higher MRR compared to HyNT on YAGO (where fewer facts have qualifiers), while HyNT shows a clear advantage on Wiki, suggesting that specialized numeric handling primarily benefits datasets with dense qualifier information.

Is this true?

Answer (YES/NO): NO